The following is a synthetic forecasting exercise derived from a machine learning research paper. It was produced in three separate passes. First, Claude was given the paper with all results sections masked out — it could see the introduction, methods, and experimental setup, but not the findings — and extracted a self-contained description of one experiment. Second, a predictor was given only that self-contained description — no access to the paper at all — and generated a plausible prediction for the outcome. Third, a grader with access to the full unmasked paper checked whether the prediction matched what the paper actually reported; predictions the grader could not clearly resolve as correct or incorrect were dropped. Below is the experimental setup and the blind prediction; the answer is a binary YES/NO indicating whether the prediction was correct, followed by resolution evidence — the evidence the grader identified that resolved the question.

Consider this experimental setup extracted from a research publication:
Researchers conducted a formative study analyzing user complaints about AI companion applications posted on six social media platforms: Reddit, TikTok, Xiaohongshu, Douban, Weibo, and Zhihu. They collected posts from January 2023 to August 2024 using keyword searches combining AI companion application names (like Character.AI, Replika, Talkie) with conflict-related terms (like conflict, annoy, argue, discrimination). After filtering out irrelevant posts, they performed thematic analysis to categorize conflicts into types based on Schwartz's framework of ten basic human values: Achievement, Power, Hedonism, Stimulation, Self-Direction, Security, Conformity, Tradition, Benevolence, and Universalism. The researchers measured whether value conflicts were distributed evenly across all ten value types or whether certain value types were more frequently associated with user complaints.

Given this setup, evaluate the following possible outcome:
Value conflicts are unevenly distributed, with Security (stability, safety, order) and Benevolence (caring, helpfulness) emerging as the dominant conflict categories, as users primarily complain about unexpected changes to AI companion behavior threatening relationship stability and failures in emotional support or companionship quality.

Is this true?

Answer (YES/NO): NO